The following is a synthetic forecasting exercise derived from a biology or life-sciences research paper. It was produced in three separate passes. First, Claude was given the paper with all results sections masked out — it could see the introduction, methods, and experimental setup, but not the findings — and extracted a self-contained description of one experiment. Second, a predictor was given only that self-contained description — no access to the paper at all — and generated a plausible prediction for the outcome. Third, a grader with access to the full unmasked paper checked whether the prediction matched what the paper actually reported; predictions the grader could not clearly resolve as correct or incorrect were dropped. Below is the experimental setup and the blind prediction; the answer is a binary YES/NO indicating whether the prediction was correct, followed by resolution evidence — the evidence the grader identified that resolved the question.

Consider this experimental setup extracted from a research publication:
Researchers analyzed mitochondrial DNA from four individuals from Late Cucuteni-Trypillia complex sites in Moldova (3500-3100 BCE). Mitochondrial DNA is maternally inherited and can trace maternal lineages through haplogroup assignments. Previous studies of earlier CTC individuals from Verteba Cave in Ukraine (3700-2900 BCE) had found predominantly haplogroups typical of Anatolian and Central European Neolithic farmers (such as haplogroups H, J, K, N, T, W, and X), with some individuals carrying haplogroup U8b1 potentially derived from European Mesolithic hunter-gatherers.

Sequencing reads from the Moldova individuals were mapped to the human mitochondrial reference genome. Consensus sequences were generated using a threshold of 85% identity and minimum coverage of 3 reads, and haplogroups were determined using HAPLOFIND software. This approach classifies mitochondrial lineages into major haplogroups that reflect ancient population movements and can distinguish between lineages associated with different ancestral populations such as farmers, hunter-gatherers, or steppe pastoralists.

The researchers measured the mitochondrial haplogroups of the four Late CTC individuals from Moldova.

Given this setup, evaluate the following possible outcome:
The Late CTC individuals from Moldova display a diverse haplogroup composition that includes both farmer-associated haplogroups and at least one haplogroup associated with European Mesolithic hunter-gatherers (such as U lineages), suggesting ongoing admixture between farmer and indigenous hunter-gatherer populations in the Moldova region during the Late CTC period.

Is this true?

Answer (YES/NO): YES